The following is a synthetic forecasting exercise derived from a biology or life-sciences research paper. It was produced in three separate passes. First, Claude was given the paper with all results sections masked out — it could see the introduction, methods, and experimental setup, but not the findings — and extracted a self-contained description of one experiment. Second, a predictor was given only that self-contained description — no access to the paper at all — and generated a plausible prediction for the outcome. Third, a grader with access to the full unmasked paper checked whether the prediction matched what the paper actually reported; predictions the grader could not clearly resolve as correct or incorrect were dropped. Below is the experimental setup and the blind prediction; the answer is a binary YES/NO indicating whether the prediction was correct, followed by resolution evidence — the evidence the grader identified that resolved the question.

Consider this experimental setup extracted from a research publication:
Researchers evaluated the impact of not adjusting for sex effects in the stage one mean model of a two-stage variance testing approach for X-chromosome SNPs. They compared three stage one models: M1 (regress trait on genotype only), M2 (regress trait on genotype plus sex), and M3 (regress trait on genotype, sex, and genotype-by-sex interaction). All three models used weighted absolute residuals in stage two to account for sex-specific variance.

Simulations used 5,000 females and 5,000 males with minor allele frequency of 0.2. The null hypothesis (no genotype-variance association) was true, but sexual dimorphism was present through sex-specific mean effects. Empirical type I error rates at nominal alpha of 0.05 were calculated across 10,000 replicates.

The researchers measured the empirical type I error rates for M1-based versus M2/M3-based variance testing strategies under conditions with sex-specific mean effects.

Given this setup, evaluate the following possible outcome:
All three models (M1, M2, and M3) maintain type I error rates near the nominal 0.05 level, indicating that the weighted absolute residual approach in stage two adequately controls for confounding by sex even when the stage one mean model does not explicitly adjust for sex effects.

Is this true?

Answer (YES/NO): NO